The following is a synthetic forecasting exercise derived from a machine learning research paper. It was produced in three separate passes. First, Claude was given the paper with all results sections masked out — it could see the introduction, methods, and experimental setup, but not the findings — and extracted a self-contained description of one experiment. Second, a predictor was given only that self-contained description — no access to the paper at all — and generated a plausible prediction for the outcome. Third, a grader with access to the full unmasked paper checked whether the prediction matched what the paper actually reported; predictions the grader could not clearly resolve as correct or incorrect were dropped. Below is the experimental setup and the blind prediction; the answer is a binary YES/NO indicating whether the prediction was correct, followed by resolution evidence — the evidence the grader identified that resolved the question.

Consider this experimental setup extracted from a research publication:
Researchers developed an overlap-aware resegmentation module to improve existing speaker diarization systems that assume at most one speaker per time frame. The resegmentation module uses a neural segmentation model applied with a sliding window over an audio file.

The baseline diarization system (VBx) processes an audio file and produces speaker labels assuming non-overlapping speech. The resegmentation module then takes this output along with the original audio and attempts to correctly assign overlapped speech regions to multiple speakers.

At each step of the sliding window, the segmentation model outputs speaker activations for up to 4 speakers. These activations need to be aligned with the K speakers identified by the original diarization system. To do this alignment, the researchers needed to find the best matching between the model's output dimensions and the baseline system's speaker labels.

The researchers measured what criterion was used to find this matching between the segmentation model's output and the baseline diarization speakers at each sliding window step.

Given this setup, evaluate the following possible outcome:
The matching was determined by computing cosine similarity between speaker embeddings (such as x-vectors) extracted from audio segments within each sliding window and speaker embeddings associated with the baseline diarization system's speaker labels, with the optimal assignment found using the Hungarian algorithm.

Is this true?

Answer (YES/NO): NO